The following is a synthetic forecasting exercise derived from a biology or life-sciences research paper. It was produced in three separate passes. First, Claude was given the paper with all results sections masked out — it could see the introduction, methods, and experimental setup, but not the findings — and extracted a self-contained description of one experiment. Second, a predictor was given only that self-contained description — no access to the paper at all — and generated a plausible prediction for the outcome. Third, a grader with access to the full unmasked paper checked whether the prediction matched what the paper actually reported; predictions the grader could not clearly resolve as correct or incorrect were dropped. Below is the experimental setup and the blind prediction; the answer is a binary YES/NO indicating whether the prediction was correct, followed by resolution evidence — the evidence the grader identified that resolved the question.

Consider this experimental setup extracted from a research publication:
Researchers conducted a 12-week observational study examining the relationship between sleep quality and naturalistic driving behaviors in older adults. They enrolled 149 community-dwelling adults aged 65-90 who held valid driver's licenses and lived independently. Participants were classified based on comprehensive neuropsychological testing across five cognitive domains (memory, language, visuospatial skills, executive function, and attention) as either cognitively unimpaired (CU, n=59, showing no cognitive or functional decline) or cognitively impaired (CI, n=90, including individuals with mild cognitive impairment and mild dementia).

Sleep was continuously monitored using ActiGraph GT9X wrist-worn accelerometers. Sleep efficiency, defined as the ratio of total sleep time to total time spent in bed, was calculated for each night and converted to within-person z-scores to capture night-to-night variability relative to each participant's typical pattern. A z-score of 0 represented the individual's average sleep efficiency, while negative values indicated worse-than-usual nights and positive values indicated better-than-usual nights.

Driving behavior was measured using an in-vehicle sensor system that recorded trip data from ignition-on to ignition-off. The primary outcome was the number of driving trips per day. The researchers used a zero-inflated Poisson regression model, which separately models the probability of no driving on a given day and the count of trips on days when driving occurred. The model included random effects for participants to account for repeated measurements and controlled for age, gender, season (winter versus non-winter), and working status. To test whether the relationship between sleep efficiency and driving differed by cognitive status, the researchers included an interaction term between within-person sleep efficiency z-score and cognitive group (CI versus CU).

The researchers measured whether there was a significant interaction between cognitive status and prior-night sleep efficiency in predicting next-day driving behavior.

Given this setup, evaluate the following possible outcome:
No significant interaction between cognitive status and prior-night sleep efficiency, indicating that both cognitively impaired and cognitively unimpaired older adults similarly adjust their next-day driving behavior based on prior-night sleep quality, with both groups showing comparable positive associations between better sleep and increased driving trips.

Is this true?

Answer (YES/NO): NO